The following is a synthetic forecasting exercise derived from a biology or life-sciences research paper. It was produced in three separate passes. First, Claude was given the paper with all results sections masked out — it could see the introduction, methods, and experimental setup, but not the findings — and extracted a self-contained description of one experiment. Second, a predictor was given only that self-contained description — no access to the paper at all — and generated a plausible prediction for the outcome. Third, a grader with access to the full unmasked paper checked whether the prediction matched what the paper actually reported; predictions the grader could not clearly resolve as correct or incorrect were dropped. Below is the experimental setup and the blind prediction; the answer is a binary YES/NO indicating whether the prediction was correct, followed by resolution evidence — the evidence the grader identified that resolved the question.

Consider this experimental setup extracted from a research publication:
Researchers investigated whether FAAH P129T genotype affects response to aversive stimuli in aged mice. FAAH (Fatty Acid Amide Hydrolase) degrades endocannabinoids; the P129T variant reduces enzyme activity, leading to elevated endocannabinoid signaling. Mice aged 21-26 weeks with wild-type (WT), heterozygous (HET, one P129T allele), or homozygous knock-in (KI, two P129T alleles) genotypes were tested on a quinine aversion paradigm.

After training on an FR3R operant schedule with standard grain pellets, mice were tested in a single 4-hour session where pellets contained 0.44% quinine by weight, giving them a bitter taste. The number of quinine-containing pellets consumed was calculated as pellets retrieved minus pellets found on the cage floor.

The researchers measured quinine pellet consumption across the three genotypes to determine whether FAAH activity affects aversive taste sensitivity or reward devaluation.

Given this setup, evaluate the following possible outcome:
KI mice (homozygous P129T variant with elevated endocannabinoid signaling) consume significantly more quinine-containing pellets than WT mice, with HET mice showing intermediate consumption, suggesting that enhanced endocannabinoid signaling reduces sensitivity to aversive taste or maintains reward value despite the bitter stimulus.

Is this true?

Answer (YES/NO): NO